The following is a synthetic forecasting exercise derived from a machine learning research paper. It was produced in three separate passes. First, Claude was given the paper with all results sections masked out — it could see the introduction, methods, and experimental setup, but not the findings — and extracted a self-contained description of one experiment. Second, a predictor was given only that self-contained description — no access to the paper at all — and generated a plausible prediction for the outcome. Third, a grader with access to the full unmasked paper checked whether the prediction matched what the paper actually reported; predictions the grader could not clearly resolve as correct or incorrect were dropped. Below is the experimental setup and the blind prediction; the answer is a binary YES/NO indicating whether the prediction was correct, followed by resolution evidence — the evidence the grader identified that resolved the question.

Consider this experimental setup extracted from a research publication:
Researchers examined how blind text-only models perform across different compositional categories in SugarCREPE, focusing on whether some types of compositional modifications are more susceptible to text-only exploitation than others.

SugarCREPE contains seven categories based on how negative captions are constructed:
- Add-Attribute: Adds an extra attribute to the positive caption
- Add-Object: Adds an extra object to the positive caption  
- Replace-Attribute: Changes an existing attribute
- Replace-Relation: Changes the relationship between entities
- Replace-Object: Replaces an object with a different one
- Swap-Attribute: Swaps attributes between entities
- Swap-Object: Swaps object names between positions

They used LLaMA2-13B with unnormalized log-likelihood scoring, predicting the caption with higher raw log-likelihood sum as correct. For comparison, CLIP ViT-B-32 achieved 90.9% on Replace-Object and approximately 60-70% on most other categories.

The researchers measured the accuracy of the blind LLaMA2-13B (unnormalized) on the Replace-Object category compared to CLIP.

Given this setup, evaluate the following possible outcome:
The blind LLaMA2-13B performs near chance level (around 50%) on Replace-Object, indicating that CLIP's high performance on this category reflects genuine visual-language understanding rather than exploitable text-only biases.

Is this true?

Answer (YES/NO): YES